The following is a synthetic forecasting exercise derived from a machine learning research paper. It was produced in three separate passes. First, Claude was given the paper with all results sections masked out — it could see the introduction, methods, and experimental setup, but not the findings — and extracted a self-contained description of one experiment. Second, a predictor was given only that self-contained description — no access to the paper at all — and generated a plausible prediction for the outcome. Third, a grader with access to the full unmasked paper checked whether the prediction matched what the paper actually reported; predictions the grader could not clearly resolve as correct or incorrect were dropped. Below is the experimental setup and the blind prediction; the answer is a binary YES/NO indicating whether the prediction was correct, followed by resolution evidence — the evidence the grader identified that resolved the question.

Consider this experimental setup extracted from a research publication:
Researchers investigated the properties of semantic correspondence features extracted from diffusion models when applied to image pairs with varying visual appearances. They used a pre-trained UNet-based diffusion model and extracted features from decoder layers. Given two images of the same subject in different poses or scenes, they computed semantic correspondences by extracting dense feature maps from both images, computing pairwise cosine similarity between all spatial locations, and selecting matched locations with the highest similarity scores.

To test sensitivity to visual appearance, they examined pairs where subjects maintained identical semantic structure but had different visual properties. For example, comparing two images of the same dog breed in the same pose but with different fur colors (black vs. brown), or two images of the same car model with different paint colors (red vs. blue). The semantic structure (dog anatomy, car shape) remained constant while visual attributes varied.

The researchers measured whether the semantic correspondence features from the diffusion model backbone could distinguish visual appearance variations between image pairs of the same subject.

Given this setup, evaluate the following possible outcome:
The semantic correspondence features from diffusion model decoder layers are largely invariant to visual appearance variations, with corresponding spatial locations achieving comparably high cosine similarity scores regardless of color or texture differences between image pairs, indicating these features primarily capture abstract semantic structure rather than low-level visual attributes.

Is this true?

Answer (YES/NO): YES